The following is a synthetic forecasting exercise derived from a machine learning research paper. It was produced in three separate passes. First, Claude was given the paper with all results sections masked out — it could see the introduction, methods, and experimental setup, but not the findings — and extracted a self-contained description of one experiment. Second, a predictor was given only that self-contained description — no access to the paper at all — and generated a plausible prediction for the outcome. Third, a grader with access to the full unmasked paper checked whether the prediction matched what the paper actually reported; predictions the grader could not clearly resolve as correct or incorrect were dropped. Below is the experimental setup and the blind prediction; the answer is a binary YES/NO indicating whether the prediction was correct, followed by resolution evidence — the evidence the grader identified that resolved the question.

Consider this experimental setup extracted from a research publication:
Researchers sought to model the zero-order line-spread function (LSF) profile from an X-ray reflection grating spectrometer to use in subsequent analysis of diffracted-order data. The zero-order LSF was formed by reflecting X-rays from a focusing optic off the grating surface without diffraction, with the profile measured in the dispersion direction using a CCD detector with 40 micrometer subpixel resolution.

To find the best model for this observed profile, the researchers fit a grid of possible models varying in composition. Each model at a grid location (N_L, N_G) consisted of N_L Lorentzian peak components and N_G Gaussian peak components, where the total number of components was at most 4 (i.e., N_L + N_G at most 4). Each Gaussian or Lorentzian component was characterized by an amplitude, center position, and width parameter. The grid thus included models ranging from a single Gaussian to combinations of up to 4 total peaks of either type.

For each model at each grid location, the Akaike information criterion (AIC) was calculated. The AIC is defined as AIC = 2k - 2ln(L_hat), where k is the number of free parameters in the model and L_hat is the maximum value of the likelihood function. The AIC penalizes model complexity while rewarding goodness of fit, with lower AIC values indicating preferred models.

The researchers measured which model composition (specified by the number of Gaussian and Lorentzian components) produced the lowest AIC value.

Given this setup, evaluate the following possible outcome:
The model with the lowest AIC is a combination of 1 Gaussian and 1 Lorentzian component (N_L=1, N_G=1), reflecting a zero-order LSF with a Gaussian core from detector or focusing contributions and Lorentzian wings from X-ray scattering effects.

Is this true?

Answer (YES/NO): NO